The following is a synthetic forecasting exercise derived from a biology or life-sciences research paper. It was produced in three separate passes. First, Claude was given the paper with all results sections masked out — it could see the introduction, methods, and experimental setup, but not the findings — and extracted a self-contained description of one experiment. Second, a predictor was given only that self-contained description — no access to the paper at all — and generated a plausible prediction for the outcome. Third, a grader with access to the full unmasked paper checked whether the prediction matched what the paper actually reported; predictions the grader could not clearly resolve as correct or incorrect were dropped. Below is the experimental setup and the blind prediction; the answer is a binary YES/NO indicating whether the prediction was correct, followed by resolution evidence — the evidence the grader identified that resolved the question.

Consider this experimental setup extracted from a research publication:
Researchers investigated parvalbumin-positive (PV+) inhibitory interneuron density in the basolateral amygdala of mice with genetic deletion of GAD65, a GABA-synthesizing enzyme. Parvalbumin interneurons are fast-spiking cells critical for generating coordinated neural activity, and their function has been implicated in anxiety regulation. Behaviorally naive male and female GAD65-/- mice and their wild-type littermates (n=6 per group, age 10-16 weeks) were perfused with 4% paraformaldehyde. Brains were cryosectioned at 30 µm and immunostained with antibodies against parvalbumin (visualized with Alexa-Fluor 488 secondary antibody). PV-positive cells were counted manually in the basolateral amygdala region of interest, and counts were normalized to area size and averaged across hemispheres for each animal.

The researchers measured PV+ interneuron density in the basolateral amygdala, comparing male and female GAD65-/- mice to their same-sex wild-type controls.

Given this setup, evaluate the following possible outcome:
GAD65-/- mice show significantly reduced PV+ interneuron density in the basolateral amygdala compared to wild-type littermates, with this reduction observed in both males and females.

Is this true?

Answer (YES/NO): NO